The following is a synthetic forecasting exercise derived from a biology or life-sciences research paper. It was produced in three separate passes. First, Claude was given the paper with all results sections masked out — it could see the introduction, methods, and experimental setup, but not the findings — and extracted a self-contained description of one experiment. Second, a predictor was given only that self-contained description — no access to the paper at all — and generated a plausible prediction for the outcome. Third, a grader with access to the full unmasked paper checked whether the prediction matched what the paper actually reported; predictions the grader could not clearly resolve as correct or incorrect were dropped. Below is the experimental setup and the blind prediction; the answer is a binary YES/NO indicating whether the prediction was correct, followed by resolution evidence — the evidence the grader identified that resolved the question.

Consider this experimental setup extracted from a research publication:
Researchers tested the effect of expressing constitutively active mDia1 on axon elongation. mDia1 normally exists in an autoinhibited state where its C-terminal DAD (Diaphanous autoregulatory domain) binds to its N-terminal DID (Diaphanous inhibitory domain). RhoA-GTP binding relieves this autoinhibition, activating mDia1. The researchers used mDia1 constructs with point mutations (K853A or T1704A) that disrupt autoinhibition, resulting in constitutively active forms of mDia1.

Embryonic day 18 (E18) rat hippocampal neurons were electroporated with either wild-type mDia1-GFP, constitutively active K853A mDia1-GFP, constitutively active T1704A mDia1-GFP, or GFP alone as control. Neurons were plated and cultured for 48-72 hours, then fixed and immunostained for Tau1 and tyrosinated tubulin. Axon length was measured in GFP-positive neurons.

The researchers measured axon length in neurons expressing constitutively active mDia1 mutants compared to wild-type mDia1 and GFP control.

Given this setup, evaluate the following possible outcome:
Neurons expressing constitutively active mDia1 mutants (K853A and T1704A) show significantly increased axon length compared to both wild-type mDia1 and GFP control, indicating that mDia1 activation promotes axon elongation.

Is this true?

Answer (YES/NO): NO